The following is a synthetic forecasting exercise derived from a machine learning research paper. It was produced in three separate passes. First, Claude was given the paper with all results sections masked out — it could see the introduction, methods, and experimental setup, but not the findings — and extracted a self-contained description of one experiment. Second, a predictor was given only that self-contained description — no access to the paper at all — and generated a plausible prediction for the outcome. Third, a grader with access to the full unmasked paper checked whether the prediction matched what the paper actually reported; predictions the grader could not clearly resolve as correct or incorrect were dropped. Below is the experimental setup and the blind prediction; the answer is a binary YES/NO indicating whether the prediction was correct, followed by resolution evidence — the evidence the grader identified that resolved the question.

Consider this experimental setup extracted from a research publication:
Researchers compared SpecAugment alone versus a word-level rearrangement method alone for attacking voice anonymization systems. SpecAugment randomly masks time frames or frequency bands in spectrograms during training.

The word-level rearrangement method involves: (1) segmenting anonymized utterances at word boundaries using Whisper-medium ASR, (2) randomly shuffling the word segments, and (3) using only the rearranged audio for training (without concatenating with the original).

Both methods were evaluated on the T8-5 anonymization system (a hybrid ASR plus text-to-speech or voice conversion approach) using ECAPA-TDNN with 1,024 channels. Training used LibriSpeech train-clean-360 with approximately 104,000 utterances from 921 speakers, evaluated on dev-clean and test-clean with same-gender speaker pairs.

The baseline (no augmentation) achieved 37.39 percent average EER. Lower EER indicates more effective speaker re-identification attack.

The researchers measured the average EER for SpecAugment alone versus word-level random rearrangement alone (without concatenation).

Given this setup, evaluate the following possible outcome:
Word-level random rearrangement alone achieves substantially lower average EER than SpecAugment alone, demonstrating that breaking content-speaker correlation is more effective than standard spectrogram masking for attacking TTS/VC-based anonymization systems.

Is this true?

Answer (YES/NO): NO